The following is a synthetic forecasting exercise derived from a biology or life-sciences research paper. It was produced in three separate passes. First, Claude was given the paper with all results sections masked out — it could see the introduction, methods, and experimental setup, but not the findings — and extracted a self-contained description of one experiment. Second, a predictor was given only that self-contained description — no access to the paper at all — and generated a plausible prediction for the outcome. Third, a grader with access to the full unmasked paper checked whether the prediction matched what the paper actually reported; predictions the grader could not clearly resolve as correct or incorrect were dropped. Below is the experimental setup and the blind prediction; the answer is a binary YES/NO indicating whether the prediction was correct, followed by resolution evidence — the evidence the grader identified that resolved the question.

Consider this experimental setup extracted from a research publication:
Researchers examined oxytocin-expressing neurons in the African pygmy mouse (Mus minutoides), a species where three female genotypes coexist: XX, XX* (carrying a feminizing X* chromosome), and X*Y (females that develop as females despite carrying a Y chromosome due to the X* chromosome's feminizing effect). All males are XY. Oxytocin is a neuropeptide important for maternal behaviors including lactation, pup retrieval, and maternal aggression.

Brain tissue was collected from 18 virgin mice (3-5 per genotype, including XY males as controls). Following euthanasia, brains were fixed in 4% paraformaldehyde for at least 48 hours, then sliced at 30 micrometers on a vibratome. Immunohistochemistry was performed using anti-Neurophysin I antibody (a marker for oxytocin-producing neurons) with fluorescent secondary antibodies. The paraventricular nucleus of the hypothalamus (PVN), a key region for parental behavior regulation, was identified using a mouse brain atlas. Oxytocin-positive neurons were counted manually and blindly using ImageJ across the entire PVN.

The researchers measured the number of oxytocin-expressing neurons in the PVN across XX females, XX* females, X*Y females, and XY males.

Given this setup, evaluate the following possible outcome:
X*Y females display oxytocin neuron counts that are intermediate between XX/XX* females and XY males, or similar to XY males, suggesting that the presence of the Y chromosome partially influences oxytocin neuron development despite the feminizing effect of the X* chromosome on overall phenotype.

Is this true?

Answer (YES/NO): NO